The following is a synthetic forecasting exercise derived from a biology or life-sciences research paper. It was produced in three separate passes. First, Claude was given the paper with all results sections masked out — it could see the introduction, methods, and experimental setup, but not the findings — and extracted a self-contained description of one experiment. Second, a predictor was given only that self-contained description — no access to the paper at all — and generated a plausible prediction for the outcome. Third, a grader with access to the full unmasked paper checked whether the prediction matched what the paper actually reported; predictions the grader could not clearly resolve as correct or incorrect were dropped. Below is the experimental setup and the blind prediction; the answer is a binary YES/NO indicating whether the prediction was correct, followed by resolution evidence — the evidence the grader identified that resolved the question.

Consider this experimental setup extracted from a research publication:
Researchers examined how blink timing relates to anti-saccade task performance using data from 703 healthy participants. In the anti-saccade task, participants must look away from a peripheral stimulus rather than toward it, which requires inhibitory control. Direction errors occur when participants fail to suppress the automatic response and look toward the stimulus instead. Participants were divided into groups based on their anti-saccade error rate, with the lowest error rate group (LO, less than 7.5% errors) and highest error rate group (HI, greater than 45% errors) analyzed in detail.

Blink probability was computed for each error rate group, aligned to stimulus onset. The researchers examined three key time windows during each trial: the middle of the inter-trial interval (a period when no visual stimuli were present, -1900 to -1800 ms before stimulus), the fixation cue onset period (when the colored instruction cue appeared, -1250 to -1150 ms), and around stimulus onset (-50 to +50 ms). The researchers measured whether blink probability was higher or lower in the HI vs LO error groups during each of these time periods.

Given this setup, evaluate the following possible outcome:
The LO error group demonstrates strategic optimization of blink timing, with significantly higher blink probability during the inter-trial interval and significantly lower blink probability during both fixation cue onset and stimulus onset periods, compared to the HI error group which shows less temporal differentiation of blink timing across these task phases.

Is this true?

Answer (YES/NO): YES